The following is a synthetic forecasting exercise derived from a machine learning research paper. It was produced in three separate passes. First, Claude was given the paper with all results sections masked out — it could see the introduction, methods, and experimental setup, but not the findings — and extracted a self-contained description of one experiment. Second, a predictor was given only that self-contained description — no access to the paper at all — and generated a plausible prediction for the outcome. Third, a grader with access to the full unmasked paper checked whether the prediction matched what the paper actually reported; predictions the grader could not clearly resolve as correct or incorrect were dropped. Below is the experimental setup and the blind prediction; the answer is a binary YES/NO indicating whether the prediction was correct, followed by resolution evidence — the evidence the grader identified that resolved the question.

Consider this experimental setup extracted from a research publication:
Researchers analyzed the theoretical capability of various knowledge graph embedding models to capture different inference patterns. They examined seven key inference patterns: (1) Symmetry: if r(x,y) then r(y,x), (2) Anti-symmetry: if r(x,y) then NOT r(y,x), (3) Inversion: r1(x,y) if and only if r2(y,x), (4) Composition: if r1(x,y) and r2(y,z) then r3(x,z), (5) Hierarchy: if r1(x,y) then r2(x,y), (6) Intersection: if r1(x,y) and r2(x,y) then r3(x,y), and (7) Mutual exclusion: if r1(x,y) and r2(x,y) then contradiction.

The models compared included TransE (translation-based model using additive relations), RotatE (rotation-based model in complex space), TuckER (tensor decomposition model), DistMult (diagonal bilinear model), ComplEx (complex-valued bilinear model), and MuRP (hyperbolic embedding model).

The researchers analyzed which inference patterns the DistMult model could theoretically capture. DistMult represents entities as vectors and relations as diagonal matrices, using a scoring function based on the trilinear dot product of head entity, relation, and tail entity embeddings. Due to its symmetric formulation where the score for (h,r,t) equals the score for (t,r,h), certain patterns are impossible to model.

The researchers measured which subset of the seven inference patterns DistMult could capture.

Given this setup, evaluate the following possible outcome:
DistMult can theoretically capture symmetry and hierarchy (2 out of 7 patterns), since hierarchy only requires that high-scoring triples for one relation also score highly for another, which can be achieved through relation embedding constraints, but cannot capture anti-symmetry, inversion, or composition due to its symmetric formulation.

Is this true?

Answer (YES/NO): NO